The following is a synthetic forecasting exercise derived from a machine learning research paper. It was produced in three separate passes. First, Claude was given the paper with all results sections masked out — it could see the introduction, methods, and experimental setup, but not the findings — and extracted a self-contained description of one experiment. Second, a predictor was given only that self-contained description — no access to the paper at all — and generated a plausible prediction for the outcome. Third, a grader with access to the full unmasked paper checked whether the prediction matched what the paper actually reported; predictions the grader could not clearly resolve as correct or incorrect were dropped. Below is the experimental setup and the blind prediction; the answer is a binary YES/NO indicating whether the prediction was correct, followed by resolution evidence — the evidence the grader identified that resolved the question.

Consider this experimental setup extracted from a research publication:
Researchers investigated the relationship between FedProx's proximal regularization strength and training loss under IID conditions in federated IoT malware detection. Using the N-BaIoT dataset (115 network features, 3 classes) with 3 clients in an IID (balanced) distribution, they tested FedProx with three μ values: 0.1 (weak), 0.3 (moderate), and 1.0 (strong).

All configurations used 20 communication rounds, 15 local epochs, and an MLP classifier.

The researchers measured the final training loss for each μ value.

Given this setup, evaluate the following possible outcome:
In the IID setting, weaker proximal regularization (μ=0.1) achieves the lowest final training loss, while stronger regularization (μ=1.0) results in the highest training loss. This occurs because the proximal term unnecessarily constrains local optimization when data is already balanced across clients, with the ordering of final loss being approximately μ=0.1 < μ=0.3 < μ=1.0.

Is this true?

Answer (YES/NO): YES